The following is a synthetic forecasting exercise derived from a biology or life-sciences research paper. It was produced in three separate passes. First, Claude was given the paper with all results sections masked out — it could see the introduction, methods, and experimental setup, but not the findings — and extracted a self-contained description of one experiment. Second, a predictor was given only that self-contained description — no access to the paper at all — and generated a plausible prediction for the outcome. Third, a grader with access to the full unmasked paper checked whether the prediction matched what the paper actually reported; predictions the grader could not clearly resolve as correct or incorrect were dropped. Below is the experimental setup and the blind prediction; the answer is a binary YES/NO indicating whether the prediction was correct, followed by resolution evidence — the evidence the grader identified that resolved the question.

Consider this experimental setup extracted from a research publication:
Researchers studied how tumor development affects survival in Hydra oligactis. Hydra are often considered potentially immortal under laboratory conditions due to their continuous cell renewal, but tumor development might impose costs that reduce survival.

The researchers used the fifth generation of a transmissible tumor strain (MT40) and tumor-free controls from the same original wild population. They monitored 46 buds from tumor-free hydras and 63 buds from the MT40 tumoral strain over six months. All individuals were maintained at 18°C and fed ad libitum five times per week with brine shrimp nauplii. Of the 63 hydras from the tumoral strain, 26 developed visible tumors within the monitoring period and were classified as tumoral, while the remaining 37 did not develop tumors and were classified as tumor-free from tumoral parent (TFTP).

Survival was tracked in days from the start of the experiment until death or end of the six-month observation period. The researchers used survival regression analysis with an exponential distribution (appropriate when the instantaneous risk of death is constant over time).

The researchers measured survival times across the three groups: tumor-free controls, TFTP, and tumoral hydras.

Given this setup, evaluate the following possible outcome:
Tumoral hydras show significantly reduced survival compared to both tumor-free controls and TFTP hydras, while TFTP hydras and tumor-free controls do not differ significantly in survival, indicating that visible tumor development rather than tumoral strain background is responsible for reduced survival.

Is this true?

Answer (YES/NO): NO